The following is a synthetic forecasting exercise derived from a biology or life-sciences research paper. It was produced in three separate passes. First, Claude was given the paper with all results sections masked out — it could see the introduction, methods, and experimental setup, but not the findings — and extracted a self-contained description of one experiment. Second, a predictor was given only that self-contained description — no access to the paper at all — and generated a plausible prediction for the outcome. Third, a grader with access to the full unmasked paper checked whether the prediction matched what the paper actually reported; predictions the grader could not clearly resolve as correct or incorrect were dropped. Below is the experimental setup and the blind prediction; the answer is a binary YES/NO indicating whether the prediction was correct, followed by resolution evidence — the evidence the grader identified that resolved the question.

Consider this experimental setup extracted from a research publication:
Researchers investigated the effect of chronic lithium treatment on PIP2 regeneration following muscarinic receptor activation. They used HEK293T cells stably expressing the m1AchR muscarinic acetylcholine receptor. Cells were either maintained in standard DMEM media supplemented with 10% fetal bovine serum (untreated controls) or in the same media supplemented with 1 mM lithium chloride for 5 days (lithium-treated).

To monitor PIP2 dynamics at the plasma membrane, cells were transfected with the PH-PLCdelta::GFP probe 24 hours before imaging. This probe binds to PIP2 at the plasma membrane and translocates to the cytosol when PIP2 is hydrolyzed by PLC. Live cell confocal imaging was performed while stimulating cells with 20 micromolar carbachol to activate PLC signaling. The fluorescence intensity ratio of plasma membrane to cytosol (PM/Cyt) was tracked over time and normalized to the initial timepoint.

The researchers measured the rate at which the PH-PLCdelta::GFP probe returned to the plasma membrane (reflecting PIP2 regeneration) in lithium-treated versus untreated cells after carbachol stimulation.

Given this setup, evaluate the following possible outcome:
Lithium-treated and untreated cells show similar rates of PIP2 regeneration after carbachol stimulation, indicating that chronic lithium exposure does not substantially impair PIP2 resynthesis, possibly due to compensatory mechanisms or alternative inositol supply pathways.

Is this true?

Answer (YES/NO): NO